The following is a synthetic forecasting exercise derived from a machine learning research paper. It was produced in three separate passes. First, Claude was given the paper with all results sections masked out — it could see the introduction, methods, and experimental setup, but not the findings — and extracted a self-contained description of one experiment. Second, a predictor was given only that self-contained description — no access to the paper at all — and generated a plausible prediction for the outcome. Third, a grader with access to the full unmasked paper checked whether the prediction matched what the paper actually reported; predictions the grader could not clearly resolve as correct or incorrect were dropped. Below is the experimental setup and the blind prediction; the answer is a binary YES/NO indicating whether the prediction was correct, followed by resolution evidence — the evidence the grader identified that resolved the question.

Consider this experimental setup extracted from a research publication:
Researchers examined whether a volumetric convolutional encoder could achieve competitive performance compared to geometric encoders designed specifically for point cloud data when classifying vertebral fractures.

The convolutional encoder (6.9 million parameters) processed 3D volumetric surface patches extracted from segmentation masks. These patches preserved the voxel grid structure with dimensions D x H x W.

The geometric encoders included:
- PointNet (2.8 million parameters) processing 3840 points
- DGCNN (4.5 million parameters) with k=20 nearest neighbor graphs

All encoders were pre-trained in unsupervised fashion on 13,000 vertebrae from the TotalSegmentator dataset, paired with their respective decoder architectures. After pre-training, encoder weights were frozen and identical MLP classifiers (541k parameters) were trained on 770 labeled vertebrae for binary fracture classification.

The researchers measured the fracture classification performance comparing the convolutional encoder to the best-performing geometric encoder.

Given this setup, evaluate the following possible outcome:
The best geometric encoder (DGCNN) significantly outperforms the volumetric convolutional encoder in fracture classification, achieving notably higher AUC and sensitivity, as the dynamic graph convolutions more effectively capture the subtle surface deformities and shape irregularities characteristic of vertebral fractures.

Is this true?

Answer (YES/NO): NO